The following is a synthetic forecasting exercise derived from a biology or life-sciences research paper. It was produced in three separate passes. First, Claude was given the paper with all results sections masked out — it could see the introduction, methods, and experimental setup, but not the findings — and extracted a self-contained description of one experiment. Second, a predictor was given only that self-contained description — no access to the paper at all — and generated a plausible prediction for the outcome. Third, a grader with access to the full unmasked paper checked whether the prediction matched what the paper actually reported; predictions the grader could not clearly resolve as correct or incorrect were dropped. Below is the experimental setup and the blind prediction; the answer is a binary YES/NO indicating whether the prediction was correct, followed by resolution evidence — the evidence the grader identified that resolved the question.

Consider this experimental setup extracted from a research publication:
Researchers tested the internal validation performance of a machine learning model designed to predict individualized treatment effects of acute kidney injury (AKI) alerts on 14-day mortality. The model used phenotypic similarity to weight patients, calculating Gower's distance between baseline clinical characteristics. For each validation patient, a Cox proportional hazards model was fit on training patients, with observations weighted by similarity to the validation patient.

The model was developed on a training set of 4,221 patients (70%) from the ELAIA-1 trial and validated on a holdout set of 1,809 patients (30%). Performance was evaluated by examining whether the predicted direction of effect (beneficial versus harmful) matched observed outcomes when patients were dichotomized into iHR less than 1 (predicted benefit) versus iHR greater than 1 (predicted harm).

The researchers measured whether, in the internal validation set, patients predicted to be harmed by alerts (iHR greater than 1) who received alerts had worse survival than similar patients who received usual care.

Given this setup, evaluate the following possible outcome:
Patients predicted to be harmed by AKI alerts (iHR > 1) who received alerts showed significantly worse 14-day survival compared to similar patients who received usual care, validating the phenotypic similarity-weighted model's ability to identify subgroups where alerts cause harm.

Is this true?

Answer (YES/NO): NO